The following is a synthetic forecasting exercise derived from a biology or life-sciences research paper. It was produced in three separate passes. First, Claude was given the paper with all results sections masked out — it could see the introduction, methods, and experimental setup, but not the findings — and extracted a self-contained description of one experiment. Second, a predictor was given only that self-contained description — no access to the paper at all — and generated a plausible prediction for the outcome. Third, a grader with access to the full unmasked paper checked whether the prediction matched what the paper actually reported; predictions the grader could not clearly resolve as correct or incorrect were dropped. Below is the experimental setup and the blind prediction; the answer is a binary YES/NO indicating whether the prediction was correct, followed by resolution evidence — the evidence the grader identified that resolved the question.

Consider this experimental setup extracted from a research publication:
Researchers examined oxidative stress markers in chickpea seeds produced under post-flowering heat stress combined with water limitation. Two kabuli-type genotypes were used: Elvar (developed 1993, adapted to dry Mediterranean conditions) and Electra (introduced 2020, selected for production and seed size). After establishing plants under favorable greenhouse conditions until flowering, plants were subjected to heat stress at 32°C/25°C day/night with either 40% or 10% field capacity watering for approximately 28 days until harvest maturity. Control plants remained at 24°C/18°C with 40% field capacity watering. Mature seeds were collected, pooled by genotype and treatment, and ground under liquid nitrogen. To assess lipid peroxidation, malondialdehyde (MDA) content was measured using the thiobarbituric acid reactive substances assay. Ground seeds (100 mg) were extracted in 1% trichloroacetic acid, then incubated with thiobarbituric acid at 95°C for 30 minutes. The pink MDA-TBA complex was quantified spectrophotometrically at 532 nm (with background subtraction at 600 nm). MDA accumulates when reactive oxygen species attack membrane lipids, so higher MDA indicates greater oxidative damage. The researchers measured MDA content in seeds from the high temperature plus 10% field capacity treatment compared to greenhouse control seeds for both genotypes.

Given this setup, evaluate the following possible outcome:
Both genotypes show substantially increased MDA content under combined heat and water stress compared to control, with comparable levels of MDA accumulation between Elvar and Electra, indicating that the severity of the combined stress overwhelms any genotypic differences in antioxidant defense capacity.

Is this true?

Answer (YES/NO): NO